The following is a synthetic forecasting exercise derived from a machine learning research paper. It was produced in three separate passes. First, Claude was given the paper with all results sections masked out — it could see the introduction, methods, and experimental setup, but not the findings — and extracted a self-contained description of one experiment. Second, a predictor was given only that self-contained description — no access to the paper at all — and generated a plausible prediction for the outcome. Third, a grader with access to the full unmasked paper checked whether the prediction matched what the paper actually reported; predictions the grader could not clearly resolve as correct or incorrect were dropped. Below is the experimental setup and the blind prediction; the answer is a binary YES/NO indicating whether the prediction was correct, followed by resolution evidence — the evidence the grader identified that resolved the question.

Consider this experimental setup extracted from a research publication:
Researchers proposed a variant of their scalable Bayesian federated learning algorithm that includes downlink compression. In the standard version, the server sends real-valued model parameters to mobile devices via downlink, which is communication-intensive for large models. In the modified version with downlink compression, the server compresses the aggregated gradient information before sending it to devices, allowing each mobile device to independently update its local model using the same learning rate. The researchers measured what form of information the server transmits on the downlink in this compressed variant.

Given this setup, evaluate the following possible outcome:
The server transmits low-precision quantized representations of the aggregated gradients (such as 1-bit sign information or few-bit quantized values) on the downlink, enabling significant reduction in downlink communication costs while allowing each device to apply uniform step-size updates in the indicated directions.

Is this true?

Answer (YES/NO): YES